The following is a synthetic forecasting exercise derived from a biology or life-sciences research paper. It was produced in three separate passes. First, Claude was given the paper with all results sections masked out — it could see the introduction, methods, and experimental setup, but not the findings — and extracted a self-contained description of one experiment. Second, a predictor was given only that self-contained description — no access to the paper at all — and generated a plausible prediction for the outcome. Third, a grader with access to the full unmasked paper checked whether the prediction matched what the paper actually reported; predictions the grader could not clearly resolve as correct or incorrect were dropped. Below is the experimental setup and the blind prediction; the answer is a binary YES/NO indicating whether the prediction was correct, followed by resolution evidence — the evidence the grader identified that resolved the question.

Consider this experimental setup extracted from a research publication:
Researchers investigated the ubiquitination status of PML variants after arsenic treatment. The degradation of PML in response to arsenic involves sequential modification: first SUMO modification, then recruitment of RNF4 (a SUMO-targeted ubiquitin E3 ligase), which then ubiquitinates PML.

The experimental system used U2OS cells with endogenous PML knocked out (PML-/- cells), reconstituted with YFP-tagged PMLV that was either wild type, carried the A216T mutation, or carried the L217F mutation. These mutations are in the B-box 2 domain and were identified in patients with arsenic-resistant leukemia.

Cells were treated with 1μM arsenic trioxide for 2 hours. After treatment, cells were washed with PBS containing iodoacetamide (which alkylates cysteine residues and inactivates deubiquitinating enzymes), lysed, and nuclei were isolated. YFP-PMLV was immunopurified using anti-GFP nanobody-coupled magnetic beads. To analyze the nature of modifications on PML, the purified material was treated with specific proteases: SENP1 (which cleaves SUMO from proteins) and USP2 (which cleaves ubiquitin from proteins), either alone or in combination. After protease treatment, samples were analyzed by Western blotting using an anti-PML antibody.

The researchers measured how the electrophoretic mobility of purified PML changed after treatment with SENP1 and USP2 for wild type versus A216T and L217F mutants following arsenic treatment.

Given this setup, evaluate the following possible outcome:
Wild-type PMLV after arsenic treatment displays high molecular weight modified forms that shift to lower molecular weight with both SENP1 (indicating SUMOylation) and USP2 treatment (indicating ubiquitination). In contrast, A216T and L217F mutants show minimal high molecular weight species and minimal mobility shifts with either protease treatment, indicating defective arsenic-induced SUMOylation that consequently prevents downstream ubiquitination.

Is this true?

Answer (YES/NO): NO